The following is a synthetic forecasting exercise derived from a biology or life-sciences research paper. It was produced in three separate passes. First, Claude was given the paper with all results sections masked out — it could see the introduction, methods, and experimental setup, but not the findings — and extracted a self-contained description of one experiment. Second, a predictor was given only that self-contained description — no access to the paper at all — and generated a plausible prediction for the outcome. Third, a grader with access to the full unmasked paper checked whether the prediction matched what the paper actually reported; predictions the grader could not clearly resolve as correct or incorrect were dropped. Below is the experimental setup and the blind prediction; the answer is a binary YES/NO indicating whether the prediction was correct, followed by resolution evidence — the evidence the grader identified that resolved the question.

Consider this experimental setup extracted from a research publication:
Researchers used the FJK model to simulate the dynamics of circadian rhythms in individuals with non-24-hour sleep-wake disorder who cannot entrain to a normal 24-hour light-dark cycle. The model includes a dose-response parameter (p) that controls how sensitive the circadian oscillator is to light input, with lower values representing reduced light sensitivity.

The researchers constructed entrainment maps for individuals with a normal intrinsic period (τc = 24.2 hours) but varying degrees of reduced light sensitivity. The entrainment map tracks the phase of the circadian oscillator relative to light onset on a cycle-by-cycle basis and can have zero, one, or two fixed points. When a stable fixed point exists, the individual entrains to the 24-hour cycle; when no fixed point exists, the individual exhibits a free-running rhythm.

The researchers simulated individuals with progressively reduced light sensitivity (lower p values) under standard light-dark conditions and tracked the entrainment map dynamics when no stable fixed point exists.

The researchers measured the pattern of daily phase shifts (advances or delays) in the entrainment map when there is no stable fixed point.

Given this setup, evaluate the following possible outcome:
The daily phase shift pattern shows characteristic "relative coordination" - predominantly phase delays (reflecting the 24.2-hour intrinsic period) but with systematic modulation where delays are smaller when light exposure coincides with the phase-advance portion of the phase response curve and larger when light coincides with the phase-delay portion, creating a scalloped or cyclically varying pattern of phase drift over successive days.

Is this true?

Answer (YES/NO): NO